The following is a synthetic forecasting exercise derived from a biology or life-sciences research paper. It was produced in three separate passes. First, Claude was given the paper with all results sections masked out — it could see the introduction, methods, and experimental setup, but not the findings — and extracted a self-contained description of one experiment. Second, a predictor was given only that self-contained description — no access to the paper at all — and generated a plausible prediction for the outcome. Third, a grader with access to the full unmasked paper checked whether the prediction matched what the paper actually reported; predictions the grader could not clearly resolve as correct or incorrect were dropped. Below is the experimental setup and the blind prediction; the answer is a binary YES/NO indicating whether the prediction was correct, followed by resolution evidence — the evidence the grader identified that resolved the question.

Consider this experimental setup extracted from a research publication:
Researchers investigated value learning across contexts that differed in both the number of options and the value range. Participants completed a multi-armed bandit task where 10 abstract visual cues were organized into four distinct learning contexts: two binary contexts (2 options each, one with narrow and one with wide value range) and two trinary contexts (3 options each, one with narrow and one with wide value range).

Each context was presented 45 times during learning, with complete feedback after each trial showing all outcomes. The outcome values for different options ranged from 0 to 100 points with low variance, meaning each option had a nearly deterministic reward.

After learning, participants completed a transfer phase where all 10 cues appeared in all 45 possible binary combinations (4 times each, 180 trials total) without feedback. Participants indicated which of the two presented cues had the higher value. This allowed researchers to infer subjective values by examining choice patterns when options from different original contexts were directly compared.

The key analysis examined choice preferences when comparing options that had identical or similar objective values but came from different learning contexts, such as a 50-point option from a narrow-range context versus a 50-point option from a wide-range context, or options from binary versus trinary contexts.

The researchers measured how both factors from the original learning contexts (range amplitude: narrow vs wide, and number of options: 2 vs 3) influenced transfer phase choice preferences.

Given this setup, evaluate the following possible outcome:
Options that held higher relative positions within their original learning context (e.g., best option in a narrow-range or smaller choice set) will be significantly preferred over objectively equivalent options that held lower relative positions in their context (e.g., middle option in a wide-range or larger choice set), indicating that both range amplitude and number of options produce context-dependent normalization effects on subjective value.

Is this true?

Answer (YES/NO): NO